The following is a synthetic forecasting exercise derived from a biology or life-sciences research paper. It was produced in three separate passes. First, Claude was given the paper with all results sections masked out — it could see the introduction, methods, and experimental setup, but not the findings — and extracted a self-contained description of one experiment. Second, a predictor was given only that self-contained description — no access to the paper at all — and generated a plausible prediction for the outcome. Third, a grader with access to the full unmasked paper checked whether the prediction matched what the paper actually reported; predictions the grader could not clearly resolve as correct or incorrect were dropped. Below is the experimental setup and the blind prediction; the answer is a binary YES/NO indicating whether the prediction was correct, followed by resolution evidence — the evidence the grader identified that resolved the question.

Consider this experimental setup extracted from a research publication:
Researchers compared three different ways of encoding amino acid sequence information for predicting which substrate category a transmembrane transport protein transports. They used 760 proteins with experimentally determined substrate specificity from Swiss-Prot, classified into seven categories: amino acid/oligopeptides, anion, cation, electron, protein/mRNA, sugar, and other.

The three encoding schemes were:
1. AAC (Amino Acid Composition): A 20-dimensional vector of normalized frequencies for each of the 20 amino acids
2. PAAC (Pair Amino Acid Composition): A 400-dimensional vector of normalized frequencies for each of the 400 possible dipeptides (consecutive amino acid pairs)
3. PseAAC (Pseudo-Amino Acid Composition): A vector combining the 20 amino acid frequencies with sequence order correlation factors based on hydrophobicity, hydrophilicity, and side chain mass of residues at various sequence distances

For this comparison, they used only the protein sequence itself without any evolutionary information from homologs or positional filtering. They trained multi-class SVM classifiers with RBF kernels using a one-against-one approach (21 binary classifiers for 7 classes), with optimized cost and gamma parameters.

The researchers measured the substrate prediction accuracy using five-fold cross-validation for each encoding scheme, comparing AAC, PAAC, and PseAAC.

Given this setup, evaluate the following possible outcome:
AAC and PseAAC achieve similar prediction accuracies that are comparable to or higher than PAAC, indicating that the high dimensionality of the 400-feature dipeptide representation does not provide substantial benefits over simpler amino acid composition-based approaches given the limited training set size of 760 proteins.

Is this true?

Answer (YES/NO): NO